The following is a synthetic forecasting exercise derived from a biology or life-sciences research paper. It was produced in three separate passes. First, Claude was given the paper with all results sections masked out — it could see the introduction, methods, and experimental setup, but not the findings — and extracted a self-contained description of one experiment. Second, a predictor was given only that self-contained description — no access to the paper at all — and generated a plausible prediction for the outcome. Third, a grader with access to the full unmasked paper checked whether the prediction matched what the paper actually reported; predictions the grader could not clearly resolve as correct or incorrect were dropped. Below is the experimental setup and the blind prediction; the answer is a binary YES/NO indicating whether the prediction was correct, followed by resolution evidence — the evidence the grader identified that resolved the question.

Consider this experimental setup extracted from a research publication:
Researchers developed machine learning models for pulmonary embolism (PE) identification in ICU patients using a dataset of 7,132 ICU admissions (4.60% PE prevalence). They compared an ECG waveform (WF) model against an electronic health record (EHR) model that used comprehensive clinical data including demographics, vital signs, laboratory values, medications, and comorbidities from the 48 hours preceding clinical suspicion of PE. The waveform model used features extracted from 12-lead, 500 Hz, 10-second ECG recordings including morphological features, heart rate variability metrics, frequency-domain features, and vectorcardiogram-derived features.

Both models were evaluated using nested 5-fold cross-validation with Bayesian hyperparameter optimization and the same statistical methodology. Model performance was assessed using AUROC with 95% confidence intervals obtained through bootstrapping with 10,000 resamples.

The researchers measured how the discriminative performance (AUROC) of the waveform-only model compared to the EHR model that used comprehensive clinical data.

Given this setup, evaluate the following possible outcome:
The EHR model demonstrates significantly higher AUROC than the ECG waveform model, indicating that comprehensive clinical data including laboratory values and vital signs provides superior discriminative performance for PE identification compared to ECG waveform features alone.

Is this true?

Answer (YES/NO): NO